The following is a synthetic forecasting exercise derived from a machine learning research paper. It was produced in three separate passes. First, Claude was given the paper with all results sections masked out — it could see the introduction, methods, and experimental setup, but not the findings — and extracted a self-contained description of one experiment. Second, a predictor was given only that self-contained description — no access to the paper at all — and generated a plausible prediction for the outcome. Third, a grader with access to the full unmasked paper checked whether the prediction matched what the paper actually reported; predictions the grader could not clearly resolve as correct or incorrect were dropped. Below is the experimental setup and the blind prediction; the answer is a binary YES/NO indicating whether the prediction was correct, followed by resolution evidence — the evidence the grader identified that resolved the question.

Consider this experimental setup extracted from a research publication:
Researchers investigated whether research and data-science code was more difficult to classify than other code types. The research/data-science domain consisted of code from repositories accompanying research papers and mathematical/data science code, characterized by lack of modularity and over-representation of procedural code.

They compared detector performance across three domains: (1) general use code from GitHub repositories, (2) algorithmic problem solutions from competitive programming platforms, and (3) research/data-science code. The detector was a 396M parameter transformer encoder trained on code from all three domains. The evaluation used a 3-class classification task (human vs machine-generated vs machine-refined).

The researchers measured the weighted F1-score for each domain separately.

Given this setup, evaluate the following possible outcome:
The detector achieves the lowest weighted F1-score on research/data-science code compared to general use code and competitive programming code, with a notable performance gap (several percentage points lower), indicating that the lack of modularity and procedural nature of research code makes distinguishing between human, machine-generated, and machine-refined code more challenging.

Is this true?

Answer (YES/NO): YES